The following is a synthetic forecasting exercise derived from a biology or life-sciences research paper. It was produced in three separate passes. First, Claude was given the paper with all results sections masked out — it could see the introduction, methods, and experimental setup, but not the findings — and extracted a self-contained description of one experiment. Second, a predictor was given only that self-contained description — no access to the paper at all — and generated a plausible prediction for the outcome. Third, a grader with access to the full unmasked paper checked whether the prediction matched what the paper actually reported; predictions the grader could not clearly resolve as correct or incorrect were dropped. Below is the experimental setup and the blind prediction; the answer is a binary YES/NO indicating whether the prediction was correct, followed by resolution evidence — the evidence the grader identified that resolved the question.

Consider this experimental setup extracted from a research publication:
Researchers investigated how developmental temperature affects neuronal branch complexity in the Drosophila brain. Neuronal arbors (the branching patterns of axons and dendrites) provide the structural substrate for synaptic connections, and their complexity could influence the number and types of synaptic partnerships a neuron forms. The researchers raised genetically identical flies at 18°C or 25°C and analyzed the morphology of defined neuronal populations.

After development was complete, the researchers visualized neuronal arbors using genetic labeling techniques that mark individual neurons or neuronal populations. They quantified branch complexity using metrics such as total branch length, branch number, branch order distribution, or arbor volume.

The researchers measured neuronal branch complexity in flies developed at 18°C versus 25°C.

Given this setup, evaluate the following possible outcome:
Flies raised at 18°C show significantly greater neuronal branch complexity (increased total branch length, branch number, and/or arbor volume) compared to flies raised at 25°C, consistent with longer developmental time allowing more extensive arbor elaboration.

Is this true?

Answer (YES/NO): YES